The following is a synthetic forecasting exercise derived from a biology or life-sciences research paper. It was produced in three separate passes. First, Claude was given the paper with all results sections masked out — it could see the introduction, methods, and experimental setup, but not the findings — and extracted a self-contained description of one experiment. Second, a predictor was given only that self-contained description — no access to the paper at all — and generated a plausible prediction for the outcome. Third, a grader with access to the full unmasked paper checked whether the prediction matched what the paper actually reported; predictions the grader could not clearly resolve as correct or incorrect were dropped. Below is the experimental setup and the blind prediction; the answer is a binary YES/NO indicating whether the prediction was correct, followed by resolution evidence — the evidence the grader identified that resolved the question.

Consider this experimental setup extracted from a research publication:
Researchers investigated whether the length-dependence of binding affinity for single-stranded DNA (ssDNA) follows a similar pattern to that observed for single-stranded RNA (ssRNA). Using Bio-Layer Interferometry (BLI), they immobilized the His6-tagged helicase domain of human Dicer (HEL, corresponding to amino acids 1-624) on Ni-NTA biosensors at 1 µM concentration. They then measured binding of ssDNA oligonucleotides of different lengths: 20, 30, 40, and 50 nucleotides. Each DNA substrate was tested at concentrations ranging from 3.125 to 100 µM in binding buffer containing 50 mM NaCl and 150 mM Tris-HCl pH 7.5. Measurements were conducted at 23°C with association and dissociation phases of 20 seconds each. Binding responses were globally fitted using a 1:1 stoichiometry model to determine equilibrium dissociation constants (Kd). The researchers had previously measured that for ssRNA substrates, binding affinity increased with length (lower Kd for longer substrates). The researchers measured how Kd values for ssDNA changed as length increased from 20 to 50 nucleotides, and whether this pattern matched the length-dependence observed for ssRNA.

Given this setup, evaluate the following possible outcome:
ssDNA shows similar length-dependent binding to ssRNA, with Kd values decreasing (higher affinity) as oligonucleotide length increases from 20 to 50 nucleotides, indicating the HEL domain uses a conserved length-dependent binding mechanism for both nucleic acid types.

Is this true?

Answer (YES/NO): YES